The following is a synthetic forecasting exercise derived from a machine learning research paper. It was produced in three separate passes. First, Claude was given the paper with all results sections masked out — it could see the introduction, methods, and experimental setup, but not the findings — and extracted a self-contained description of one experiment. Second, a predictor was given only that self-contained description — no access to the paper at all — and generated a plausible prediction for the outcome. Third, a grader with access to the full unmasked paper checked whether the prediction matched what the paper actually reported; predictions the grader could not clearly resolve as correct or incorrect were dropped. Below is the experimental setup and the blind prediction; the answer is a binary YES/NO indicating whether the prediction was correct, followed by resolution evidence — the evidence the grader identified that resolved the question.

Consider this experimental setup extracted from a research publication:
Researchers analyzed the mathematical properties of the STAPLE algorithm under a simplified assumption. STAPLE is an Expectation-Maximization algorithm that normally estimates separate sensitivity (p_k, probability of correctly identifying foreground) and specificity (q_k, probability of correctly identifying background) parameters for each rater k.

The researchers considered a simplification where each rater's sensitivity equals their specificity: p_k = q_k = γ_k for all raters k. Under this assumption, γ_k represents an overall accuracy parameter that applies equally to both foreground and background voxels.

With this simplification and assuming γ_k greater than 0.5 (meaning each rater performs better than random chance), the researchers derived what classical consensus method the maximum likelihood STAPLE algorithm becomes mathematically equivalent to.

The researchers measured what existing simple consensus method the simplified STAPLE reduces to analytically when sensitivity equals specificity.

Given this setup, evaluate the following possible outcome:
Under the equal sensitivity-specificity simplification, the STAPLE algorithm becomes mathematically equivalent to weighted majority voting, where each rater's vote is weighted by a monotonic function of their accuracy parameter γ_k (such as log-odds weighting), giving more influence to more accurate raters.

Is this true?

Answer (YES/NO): NO